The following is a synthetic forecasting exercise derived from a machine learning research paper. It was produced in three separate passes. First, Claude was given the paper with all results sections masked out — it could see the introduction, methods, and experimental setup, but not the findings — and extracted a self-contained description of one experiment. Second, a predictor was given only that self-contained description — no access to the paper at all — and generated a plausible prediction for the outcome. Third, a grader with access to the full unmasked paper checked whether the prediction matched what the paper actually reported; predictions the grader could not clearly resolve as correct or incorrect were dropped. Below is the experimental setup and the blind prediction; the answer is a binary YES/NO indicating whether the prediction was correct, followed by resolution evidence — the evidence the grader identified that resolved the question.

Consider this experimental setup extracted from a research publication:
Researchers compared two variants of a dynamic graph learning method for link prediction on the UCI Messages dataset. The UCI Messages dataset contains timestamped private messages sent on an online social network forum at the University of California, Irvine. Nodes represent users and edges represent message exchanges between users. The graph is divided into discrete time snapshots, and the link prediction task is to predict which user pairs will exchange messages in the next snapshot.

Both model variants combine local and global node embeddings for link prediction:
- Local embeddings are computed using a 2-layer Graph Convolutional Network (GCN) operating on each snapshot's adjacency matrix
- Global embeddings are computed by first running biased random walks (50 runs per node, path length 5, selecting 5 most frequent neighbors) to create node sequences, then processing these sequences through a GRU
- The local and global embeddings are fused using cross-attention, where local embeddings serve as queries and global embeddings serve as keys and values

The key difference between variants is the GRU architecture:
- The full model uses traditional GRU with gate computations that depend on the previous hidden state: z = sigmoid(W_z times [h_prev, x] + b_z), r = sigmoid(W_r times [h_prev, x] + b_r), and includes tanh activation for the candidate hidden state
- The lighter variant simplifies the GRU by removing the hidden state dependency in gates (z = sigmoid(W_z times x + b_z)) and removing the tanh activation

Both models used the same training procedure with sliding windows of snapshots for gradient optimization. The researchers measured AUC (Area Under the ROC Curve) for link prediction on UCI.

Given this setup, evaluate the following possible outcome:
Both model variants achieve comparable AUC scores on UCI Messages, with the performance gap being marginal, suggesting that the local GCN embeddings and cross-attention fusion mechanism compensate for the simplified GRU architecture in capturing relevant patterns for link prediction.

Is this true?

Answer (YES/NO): YES